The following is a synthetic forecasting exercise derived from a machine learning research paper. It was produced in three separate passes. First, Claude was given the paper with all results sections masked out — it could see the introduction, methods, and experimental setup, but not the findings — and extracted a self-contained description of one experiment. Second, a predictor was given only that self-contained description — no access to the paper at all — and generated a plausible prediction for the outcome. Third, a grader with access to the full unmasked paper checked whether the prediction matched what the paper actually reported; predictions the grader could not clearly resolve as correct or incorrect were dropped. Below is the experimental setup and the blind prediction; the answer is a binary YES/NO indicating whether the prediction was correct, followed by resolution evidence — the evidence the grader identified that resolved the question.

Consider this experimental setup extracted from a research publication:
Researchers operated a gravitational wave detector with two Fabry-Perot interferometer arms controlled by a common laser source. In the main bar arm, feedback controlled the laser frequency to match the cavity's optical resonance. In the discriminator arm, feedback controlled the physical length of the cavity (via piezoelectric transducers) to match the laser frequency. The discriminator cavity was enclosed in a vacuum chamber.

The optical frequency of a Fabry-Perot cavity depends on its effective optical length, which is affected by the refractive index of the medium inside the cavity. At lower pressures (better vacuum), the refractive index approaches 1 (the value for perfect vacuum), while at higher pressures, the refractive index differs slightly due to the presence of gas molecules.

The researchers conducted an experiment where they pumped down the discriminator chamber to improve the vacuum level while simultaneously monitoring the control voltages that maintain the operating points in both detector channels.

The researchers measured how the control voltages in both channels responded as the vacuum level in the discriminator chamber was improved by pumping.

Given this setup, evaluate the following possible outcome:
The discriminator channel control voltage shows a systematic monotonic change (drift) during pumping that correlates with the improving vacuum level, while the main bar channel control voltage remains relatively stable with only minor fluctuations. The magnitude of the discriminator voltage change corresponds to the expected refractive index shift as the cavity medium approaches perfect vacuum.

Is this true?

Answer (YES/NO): NO